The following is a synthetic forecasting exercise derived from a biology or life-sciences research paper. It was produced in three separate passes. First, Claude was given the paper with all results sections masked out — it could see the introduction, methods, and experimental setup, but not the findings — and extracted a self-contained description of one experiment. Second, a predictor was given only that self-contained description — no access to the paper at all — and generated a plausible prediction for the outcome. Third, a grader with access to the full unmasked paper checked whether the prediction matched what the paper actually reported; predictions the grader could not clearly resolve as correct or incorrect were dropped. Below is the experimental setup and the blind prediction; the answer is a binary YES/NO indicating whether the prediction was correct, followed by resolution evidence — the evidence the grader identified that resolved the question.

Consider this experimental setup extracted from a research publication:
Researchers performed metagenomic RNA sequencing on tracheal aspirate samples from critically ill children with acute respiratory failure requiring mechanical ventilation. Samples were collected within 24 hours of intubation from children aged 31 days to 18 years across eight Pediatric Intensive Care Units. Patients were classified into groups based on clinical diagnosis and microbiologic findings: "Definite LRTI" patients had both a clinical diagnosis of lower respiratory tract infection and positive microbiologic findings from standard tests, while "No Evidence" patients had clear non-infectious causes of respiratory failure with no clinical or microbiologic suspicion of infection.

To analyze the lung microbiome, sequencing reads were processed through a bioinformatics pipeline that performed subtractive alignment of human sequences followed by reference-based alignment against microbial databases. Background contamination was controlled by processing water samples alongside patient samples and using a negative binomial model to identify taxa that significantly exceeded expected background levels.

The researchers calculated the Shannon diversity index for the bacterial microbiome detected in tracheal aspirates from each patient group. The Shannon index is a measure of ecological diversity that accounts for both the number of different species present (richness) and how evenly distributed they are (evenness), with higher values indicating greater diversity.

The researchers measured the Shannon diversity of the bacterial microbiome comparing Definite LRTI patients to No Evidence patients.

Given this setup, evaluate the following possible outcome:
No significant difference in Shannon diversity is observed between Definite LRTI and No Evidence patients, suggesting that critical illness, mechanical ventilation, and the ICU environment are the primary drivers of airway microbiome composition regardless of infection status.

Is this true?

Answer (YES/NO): NO